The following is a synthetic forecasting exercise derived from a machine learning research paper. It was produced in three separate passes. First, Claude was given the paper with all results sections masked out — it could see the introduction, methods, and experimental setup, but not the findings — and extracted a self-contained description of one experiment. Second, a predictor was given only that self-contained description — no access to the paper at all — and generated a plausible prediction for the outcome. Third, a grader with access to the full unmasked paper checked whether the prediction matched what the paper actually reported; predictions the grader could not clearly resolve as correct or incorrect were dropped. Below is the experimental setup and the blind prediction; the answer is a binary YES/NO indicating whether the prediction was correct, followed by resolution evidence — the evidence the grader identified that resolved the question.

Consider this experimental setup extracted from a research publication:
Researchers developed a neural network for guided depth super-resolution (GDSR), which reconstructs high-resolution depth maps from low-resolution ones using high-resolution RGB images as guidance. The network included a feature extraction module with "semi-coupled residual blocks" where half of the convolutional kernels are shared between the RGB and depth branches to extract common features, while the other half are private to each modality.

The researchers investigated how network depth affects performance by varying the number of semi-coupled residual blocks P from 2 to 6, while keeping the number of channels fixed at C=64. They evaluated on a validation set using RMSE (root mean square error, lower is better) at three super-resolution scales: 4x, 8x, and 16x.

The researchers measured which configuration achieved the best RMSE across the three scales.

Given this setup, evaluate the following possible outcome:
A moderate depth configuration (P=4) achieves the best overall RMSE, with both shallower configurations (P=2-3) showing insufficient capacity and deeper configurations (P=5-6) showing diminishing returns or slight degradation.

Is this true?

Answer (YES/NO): NO